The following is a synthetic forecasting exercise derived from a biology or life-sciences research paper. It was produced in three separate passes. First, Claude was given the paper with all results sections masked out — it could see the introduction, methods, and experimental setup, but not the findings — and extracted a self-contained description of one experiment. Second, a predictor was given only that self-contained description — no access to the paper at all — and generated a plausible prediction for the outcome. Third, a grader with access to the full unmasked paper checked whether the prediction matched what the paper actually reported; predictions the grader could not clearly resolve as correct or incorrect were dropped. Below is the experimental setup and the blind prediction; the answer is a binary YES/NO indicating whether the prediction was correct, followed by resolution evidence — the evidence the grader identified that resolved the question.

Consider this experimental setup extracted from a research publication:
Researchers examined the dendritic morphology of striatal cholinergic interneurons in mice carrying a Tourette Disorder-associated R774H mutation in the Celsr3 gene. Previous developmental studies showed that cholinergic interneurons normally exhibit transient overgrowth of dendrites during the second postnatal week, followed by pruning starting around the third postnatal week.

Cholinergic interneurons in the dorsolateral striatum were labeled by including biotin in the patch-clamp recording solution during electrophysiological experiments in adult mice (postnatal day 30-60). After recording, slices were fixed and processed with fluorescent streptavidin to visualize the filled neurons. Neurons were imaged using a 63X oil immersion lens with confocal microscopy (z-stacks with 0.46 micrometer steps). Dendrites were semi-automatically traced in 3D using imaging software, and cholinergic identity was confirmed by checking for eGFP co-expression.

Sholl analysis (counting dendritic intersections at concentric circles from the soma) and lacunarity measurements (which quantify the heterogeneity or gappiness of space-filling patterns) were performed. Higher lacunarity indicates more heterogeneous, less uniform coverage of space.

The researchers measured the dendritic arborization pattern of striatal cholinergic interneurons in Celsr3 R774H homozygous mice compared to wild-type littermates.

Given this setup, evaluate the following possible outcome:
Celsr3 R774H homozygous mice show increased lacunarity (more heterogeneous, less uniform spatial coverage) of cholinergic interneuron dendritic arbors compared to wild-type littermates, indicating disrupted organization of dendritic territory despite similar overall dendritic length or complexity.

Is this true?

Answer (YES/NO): NO